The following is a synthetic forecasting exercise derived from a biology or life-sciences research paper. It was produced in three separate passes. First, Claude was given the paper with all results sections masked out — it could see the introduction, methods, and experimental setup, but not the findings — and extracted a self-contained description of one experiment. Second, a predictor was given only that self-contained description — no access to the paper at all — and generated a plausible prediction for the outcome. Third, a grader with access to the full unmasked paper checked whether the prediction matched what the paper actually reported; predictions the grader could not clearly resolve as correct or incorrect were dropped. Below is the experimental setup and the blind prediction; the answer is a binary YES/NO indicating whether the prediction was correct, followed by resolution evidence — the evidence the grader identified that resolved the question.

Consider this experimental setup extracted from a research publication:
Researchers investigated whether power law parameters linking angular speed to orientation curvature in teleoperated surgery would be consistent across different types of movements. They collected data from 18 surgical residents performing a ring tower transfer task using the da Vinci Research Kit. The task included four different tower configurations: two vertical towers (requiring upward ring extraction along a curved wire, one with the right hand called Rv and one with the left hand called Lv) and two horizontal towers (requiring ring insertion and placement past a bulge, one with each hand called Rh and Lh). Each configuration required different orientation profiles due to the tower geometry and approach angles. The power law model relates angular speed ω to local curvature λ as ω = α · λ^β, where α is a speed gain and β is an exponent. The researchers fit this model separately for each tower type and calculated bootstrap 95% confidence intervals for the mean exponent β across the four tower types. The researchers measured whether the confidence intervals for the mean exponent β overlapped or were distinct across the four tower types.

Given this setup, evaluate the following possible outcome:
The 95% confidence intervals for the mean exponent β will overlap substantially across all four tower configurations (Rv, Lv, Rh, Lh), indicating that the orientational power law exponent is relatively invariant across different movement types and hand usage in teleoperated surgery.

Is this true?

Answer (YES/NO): YES